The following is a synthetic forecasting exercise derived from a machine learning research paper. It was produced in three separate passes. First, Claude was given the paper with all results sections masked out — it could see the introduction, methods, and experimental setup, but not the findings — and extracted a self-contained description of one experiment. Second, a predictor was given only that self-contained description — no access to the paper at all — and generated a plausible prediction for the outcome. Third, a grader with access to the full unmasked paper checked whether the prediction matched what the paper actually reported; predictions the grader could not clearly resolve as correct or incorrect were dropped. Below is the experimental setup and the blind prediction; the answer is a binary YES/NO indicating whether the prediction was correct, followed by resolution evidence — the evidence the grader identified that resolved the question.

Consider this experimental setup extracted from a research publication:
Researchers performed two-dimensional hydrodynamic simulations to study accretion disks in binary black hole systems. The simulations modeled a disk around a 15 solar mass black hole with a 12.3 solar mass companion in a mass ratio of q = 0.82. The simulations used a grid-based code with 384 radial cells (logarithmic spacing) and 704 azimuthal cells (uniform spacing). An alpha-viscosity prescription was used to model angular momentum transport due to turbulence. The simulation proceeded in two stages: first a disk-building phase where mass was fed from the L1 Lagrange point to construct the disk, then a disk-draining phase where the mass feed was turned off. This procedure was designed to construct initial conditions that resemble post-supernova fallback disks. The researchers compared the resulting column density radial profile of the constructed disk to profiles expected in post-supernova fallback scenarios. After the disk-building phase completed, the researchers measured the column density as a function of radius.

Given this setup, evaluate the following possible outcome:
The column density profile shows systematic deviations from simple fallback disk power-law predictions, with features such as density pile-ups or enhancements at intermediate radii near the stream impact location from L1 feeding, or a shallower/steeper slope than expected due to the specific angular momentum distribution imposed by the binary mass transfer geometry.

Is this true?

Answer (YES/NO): NO